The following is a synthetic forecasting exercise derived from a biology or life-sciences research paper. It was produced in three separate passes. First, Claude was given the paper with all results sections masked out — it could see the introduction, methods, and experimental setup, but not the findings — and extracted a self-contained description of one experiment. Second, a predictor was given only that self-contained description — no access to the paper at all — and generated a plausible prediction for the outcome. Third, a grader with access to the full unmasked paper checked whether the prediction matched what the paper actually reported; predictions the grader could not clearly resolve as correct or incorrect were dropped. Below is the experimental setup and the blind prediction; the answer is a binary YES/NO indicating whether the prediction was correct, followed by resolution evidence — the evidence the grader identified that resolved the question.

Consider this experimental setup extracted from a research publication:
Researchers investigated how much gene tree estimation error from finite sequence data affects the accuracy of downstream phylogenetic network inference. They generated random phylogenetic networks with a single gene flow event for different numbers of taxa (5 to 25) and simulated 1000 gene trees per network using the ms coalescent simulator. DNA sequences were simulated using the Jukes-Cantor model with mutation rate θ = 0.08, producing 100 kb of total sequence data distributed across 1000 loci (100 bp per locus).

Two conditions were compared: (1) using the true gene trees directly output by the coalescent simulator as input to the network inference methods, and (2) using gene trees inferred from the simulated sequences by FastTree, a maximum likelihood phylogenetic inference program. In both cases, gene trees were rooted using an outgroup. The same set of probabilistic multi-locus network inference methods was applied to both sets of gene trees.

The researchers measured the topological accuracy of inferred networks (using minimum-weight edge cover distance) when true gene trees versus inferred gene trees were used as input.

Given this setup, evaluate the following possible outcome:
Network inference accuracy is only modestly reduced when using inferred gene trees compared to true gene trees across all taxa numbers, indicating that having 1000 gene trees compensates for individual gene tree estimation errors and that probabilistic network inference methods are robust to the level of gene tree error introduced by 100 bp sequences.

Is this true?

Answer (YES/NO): NO